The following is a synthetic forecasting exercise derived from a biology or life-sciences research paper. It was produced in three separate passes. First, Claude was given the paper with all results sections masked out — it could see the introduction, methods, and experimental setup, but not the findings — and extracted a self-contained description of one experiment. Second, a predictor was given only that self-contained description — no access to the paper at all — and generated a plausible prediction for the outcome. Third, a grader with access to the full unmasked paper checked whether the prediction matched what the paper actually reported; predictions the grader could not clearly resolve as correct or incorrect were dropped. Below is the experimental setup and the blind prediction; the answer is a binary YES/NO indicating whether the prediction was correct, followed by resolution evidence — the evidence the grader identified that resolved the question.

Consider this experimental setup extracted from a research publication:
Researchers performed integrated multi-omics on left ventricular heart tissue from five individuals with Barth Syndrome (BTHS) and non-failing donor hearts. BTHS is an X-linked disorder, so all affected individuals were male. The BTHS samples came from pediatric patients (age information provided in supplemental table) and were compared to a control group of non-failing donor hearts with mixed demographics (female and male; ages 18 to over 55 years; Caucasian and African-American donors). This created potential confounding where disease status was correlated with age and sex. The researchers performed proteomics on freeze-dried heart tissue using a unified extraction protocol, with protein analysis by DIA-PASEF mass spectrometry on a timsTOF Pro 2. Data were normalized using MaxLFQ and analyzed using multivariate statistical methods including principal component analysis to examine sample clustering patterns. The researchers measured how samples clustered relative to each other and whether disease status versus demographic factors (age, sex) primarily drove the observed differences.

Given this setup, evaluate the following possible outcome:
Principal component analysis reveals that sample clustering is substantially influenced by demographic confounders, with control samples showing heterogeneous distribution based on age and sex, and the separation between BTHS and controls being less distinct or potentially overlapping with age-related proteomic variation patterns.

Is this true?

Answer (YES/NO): NO